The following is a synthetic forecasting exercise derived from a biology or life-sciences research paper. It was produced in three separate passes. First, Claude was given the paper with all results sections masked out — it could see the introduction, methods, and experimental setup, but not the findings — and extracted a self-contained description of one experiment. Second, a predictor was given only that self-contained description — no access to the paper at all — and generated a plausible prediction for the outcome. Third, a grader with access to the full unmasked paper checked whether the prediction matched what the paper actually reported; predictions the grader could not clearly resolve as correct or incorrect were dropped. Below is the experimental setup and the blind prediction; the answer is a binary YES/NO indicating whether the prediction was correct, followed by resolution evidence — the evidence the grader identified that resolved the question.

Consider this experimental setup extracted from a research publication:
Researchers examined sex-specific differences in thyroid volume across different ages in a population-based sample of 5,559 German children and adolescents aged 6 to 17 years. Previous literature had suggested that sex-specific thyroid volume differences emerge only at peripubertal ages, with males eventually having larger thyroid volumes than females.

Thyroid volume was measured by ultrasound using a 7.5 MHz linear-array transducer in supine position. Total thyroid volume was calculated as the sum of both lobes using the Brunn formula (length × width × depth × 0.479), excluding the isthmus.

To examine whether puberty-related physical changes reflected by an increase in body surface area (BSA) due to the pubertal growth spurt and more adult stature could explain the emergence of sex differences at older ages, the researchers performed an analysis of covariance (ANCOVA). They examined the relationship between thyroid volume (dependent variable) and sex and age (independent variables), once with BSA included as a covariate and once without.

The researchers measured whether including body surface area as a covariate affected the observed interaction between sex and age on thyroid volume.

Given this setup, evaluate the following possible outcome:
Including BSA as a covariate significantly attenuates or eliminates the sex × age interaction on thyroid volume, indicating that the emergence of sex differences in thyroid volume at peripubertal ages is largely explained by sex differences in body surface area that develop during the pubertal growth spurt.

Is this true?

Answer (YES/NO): NO